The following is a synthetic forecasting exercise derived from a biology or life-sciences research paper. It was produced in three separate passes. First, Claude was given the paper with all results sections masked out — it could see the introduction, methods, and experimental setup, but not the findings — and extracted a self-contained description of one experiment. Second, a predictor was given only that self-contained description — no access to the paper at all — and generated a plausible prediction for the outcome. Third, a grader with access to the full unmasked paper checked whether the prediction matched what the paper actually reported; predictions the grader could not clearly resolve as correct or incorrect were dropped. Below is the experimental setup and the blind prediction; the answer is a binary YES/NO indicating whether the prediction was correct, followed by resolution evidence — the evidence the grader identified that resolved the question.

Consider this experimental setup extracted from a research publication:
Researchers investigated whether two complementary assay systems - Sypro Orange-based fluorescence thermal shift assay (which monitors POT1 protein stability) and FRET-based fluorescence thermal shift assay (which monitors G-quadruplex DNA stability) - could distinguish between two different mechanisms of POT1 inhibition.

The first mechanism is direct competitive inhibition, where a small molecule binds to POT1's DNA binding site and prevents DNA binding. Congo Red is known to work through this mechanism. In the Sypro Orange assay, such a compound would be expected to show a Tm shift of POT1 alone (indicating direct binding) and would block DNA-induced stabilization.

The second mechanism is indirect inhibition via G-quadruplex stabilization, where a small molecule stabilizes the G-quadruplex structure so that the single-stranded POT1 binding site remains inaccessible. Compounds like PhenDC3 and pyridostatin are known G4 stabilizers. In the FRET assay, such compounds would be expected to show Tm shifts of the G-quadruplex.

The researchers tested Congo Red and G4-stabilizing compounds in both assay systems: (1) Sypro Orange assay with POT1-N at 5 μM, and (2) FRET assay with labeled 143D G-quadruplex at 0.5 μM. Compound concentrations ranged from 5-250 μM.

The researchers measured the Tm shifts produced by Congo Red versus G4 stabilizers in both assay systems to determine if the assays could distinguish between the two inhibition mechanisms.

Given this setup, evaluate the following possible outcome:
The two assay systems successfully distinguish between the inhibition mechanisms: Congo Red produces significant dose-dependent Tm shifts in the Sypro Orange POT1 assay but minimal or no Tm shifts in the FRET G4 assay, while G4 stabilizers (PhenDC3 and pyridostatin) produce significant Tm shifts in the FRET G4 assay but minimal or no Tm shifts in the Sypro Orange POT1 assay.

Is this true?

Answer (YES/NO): NO